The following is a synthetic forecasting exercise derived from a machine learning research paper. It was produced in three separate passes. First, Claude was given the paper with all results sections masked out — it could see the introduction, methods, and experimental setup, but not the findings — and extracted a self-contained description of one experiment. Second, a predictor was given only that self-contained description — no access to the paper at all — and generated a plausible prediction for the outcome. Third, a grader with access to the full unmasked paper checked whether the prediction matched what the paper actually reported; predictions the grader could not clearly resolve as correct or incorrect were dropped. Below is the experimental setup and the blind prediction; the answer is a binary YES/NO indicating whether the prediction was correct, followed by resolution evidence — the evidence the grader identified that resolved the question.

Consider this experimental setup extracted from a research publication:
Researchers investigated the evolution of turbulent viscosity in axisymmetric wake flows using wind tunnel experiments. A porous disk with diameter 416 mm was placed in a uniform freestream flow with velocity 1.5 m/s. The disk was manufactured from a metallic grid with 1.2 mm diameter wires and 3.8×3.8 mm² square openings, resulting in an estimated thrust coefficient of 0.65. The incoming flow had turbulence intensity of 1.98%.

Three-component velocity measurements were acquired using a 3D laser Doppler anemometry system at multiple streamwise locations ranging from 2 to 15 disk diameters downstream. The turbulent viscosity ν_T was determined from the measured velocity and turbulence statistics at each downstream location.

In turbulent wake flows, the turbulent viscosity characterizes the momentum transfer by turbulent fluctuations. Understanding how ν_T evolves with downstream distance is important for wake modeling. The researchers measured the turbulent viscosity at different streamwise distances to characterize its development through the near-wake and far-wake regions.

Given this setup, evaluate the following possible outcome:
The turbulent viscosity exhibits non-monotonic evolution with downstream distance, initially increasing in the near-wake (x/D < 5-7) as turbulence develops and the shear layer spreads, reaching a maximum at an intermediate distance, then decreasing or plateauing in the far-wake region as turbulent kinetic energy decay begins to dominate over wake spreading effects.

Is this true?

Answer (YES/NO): NO